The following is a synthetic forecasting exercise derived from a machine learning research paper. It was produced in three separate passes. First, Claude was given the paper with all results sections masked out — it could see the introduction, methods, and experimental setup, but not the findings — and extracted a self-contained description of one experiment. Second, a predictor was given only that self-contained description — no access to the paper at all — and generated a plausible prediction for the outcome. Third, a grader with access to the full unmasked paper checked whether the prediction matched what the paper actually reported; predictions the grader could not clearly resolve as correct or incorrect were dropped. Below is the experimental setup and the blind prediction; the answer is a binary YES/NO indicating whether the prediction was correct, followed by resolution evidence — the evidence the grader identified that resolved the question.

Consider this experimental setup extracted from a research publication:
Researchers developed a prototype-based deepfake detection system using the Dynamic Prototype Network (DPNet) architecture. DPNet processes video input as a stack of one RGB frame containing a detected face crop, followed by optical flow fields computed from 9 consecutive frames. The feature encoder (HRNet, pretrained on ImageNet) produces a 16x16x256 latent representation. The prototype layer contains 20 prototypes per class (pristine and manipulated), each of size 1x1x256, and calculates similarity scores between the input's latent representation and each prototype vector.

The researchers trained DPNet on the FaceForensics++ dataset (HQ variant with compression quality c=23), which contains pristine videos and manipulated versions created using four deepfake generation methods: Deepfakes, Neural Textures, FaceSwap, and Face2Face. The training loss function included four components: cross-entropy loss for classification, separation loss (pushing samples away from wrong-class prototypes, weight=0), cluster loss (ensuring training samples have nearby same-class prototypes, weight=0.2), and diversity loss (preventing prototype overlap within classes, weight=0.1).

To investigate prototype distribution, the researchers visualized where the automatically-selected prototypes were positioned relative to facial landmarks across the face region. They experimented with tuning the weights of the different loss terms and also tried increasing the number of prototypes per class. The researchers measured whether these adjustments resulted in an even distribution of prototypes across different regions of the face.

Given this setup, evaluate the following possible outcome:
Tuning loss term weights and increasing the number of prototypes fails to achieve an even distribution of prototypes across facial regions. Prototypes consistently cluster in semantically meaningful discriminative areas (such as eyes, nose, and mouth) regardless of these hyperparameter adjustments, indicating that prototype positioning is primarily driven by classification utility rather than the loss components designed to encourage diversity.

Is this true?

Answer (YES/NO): NO